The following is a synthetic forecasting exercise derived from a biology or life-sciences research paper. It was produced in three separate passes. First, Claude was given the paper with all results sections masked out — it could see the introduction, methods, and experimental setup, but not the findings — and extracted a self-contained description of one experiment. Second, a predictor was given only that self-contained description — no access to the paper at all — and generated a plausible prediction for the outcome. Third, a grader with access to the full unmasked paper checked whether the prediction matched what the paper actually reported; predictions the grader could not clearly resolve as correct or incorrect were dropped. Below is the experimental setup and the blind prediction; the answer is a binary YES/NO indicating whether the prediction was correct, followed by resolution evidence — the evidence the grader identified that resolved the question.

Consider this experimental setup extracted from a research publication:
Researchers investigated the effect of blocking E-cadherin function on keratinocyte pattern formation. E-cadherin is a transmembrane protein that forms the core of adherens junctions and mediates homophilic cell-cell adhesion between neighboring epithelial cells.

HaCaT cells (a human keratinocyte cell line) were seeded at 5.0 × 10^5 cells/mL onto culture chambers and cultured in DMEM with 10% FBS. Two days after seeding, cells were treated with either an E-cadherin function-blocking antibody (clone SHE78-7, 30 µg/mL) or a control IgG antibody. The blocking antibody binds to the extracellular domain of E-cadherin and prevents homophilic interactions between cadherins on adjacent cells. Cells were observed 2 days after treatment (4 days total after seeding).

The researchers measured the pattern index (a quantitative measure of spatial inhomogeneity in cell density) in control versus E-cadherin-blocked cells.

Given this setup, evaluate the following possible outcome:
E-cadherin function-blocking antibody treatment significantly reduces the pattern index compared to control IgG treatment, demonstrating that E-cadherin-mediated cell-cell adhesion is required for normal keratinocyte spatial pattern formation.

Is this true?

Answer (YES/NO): YES